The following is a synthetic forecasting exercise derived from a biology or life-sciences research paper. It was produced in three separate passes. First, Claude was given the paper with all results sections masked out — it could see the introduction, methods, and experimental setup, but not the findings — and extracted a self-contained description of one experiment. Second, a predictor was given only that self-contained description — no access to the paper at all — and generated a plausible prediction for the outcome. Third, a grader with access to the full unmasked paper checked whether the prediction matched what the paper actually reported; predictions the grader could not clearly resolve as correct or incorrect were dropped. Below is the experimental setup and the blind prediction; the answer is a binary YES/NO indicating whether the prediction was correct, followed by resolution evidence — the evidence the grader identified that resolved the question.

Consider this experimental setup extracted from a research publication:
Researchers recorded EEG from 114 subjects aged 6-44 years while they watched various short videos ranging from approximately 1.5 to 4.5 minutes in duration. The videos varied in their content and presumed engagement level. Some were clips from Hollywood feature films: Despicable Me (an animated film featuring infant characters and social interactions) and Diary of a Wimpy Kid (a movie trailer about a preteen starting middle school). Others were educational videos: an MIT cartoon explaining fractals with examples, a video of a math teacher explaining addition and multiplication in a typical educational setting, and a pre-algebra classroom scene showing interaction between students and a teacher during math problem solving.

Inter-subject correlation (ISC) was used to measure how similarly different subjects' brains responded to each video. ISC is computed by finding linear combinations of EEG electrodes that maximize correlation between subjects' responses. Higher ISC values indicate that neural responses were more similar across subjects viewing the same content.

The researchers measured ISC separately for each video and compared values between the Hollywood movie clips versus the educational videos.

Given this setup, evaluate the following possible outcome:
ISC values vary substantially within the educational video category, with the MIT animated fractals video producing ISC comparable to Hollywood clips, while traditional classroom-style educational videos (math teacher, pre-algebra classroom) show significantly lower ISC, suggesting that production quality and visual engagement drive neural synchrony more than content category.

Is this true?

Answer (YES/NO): NO